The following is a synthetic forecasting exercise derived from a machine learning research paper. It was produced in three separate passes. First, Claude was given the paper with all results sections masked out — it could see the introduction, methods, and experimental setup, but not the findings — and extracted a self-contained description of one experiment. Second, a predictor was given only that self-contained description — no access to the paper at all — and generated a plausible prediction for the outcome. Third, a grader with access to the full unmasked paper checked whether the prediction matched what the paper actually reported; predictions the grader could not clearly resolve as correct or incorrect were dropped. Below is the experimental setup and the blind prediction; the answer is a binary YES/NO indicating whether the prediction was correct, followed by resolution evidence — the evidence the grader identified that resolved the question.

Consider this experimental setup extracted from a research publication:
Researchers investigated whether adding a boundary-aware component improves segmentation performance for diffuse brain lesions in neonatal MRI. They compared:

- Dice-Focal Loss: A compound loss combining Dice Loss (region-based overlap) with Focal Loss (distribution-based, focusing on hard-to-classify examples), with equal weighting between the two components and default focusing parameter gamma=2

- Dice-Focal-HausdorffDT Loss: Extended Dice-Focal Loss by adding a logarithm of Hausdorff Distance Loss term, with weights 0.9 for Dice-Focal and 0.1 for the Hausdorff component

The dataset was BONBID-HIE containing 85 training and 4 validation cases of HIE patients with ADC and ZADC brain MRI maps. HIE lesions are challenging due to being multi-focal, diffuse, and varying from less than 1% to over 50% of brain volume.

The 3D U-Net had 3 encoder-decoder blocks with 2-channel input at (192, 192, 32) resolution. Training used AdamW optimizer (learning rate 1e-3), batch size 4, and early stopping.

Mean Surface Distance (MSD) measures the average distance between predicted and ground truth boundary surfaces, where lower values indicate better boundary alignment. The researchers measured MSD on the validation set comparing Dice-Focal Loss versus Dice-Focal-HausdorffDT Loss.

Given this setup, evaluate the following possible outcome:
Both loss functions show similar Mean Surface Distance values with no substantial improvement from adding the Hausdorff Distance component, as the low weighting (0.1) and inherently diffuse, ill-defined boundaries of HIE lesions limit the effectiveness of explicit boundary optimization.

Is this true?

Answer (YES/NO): NO